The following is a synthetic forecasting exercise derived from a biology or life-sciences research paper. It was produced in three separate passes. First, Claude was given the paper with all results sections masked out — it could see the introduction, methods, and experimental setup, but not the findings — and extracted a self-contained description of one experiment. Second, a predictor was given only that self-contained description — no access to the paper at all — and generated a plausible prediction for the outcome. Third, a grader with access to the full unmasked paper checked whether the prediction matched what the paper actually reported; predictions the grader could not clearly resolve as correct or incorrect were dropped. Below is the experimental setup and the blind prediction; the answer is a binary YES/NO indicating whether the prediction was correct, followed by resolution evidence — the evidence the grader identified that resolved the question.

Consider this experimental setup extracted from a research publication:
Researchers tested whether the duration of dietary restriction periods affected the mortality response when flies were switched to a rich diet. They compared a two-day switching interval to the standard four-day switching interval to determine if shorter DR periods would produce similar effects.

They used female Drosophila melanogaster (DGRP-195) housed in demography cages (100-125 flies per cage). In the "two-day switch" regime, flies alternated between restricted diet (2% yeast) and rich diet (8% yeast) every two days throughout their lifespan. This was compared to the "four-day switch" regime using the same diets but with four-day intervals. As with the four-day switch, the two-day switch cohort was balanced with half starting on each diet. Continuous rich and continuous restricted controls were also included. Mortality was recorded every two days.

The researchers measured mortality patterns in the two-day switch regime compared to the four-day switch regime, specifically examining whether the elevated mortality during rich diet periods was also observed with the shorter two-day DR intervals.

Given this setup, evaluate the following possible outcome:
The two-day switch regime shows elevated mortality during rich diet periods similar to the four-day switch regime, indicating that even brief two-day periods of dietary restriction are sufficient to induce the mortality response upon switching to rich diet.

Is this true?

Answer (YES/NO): NO